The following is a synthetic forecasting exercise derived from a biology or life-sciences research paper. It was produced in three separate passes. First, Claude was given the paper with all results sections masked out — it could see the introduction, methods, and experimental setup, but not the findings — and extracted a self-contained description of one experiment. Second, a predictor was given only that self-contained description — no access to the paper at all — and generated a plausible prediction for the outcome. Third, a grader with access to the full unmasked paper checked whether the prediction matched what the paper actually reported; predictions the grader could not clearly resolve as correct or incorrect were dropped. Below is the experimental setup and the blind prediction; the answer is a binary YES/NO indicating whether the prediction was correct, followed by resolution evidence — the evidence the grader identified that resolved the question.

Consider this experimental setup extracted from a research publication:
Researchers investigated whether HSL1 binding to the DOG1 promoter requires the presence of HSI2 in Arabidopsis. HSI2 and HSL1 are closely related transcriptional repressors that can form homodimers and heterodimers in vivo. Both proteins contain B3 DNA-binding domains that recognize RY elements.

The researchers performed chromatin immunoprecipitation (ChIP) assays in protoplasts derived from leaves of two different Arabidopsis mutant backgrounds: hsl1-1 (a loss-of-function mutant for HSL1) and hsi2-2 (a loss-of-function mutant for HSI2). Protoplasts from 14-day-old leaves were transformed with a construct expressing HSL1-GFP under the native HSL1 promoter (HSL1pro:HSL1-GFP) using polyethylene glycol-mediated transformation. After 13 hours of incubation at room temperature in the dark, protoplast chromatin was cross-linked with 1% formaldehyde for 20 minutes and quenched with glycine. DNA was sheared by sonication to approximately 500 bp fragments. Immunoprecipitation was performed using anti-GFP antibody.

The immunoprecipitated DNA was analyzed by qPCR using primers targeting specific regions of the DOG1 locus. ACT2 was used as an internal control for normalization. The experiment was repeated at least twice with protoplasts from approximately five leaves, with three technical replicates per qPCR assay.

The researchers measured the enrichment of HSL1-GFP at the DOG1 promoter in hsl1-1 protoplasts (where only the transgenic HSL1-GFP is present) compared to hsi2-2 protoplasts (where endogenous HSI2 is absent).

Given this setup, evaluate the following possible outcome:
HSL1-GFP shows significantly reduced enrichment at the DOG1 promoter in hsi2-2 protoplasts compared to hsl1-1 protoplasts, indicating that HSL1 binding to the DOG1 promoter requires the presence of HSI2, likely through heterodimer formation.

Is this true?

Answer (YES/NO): NO